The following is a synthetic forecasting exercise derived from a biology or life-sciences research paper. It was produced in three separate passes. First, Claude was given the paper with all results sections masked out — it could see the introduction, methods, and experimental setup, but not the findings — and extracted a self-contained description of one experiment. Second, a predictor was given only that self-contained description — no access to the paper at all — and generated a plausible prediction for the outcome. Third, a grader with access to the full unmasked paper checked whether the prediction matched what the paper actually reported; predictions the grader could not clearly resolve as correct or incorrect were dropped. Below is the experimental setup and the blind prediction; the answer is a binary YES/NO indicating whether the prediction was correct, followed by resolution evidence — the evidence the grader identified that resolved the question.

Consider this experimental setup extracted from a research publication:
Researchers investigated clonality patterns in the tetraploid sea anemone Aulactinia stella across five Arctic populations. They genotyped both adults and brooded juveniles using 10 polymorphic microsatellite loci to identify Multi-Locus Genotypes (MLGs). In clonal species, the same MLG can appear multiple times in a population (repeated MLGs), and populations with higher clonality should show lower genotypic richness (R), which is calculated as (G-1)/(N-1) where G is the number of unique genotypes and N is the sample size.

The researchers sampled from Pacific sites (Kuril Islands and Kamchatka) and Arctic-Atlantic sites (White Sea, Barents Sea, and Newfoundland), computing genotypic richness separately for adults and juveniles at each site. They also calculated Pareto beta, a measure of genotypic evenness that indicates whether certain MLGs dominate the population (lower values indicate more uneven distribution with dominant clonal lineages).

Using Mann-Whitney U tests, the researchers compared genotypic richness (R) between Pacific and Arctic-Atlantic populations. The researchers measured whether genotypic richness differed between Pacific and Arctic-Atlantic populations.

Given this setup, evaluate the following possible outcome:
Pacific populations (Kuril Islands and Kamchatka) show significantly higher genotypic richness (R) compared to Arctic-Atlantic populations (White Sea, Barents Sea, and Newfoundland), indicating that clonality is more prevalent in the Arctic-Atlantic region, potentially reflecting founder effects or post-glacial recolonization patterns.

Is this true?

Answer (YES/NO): YES